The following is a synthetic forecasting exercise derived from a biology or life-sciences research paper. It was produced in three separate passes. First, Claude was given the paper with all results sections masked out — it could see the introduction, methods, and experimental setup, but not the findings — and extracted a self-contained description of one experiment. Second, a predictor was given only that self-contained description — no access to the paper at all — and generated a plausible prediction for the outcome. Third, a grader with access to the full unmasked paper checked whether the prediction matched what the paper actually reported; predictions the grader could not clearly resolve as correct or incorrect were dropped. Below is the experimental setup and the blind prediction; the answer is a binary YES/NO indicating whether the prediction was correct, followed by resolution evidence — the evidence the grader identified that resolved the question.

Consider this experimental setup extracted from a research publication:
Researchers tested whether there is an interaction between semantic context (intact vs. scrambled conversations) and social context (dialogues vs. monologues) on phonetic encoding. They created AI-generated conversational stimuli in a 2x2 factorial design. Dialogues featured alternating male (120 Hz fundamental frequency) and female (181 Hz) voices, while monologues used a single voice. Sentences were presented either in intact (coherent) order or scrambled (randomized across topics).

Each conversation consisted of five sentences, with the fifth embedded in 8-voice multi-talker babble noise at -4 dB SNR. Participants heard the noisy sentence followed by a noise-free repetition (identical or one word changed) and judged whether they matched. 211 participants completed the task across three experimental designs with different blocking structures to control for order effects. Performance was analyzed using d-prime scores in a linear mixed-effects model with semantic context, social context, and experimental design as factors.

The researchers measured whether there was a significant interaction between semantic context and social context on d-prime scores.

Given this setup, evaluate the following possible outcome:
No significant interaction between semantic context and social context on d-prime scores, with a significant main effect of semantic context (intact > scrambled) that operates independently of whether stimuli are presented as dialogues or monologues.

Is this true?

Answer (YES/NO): YES